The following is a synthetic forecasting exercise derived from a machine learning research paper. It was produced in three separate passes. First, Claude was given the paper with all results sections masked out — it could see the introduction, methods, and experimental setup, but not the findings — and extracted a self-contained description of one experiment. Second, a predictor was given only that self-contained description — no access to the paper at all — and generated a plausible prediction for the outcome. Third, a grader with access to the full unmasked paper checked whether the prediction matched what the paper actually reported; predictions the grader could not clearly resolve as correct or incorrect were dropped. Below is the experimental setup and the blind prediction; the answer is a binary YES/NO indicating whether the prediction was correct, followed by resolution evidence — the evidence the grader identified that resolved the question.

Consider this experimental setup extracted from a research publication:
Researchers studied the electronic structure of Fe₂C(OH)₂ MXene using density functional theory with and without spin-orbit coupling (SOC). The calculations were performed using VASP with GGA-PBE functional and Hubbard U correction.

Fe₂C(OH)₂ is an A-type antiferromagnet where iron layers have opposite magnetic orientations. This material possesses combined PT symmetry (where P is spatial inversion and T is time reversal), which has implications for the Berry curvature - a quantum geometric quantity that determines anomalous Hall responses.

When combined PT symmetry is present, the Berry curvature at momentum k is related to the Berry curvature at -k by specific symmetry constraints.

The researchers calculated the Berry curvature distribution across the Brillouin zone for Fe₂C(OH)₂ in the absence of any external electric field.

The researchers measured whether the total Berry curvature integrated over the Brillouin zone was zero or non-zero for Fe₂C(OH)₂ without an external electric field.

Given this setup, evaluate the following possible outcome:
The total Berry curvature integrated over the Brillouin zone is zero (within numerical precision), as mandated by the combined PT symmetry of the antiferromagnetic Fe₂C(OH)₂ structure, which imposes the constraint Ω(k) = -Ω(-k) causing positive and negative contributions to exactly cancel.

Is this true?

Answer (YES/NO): YES